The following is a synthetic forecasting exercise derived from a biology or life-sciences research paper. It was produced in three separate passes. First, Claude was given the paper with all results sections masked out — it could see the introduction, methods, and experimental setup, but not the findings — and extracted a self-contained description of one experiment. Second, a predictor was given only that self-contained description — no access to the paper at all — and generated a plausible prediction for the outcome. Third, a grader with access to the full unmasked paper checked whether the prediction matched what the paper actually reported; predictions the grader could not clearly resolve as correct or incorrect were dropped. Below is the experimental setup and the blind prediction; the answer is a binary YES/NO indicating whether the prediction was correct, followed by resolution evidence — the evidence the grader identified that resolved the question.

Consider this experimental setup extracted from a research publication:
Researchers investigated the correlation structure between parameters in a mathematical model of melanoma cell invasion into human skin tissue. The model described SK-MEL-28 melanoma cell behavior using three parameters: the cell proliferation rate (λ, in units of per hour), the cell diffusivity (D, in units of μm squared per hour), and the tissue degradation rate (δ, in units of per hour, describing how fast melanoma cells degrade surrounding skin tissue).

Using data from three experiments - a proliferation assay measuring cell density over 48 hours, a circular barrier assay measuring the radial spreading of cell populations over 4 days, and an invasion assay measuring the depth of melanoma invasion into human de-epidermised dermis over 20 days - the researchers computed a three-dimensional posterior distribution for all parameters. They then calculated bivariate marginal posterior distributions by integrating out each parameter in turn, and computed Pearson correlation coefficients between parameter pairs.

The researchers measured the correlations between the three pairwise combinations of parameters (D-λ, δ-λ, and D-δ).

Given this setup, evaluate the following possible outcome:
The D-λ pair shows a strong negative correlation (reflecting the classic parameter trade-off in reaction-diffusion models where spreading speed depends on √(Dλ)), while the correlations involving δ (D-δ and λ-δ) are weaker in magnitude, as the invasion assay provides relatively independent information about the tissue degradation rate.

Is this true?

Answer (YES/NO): NO